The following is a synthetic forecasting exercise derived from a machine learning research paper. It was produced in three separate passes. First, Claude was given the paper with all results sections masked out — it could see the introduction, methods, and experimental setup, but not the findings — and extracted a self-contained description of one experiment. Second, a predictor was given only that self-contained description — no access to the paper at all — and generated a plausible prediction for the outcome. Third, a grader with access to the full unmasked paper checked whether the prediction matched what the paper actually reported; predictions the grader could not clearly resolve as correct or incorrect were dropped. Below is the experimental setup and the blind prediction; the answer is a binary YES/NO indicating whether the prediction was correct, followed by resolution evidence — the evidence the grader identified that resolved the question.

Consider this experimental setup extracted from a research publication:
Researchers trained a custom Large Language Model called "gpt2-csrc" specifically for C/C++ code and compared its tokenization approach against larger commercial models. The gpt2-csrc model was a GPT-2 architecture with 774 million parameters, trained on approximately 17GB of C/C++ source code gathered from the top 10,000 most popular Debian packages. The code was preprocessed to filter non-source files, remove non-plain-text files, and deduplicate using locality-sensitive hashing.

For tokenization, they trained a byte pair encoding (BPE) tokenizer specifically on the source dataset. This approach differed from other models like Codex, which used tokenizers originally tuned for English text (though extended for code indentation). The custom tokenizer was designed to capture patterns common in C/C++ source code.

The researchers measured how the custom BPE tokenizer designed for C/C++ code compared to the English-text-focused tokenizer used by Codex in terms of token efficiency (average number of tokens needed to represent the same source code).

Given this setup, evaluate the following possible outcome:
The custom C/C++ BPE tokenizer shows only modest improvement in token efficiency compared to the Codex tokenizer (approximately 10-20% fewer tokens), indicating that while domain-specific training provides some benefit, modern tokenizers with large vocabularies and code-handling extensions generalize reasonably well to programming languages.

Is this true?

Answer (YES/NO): YES